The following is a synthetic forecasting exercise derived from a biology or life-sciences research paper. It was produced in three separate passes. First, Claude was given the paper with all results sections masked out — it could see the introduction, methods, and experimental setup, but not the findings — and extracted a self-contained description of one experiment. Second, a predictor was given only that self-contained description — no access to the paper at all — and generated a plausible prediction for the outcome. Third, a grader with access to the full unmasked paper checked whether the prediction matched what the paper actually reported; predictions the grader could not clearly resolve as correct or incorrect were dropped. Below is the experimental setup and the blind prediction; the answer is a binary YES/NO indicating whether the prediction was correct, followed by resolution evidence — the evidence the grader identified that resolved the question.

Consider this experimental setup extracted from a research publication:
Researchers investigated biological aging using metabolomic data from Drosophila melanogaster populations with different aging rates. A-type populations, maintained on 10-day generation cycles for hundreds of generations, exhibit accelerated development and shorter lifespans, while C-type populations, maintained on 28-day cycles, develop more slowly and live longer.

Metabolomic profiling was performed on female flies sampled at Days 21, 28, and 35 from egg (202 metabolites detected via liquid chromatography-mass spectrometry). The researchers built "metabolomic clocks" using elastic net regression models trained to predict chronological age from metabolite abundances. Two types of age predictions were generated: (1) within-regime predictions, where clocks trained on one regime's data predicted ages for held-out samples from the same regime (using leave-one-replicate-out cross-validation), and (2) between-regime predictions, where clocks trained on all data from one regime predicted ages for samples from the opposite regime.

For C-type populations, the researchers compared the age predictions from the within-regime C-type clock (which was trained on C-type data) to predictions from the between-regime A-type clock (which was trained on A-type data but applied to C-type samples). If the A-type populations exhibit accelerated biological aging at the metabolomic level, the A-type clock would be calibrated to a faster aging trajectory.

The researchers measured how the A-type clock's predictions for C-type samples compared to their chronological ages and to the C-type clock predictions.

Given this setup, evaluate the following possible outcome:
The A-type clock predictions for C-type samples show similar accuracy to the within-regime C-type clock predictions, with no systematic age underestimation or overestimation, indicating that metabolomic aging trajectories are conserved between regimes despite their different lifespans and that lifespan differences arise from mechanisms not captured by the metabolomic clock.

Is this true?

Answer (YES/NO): NO